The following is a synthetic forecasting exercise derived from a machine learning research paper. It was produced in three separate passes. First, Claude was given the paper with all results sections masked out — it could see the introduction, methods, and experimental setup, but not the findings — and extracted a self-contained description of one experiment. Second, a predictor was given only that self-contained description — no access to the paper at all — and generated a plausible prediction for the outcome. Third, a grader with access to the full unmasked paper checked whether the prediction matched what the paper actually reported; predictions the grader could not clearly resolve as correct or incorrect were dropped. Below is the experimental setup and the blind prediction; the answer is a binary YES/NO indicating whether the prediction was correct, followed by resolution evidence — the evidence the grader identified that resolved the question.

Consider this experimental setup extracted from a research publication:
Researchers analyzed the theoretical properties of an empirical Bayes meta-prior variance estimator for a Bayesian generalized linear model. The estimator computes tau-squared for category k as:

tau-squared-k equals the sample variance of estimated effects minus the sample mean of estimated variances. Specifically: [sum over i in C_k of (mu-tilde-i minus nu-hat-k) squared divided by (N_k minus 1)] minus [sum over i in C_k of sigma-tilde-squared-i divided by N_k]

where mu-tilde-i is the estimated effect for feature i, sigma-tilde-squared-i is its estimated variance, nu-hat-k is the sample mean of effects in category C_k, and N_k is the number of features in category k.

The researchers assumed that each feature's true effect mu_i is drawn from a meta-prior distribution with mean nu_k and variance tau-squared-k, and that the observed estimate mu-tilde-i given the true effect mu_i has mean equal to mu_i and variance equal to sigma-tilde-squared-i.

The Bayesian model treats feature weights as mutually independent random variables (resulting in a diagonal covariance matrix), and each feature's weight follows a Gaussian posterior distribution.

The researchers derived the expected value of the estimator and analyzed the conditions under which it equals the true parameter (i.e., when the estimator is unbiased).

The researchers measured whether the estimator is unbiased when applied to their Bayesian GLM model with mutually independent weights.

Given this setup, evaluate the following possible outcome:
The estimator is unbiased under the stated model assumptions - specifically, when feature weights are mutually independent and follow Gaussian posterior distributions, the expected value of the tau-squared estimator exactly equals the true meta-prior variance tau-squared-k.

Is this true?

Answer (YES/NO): YES